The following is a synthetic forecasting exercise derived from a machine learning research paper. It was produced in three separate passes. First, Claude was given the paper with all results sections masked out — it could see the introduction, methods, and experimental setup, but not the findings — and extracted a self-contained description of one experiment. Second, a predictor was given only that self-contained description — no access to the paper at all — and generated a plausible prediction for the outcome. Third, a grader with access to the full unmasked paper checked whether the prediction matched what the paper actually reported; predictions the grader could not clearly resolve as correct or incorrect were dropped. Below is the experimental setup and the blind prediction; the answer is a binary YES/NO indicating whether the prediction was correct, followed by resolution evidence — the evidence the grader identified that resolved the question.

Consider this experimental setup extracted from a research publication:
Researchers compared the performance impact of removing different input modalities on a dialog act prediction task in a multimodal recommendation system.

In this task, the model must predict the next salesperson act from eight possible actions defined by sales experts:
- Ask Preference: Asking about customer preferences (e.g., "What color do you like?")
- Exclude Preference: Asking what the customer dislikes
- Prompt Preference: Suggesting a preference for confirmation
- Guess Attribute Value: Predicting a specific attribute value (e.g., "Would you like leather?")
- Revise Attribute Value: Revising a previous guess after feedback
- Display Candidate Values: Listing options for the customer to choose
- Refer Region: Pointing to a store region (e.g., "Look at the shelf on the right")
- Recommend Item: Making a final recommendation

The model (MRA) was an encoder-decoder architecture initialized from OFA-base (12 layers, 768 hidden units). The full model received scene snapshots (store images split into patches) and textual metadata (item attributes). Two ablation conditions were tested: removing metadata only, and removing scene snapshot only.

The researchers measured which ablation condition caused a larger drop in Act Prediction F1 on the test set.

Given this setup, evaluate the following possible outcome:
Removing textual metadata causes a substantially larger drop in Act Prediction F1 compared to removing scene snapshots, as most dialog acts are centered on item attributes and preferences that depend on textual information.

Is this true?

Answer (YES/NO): NO